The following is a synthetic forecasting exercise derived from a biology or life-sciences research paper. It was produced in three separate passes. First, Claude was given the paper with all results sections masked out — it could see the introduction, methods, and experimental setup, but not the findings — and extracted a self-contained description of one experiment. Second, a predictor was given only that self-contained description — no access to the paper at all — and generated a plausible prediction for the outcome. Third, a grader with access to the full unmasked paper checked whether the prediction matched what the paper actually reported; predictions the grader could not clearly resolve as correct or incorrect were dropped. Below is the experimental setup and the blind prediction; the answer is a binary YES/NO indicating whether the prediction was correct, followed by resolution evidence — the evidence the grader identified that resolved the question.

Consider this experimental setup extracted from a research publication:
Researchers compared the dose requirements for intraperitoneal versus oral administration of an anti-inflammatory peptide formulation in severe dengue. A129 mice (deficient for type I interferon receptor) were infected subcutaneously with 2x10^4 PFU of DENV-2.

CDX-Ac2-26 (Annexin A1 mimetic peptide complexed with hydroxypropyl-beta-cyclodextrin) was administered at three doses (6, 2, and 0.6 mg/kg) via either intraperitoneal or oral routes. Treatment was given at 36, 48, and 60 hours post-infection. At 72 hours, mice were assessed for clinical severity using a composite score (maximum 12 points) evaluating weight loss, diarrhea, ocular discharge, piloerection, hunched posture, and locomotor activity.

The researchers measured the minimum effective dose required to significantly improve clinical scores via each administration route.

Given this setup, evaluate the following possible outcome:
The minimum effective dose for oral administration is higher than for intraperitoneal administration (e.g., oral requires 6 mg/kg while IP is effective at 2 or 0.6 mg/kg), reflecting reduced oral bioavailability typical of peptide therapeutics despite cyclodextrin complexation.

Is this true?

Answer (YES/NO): YES